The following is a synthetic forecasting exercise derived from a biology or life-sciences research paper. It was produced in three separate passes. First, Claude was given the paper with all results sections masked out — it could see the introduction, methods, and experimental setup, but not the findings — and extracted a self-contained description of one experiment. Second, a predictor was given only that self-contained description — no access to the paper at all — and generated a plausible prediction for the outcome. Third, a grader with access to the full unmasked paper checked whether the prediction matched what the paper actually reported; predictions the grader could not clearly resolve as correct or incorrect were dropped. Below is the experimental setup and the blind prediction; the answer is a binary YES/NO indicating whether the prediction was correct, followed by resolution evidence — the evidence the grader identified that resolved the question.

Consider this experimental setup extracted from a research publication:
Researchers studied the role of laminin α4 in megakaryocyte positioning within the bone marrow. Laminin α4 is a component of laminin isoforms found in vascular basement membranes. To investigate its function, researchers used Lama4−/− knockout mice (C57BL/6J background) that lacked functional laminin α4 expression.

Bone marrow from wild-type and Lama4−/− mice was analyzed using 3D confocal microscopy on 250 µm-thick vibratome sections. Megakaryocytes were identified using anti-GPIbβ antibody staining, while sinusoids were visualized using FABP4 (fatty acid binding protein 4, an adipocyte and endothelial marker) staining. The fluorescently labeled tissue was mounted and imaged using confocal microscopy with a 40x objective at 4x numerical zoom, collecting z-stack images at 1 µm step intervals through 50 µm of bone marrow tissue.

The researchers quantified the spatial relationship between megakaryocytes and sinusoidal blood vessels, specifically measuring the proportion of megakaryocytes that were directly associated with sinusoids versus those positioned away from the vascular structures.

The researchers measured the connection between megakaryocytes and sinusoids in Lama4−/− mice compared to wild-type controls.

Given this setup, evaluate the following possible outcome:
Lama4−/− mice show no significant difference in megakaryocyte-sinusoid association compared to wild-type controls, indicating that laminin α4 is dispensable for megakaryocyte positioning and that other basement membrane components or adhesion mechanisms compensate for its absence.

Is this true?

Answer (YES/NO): NO